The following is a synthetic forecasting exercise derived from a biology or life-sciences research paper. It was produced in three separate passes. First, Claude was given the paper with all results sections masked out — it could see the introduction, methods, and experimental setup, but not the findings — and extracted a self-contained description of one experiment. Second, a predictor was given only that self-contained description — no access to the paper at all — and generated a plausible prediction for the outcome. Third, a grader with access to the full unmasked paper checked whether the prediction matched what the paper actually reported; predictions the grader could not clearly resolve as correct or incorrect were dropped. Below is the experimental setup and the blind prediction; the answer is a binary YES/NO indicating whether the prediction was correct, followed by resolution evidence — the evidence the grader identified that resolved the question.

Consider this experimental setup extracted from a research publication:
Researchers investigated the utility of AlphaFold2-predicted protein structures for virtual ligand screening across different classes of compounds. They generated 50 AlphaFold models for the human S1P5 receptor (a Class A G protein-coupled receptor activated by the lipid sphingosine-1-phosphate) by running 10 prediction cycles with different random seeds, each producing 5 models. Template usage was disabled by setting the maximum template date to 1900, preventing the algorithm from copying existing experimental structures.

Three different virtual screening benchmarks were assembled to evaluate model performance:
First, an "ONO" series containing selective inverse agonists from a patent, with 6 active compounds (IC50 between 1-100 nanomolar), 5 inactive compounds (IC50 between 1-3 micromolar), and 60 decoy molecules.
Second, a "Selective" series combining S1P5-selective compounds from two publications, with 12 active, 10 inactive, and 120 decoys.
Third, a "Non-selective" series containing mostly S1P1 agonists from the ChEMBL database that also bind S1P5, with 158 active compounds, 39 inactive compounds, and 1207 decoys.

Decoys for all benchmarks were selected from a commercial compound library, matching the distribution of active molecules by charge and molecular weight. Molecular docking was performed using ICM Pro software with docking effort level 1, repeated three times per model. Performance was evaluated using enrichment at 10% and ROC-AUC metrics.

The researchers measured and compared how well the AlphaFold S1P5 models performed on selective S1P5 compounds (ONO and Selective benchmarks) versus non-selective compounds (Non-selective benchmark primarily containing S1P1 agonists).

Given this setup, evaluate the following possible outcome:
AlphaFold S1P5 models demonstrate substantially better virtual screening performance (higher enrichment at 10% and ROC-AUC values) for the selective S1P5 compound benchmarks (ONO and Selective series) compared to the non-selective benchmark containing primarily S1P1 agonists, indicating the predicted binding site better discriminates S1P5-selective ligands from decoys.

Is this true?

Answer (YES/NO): NO